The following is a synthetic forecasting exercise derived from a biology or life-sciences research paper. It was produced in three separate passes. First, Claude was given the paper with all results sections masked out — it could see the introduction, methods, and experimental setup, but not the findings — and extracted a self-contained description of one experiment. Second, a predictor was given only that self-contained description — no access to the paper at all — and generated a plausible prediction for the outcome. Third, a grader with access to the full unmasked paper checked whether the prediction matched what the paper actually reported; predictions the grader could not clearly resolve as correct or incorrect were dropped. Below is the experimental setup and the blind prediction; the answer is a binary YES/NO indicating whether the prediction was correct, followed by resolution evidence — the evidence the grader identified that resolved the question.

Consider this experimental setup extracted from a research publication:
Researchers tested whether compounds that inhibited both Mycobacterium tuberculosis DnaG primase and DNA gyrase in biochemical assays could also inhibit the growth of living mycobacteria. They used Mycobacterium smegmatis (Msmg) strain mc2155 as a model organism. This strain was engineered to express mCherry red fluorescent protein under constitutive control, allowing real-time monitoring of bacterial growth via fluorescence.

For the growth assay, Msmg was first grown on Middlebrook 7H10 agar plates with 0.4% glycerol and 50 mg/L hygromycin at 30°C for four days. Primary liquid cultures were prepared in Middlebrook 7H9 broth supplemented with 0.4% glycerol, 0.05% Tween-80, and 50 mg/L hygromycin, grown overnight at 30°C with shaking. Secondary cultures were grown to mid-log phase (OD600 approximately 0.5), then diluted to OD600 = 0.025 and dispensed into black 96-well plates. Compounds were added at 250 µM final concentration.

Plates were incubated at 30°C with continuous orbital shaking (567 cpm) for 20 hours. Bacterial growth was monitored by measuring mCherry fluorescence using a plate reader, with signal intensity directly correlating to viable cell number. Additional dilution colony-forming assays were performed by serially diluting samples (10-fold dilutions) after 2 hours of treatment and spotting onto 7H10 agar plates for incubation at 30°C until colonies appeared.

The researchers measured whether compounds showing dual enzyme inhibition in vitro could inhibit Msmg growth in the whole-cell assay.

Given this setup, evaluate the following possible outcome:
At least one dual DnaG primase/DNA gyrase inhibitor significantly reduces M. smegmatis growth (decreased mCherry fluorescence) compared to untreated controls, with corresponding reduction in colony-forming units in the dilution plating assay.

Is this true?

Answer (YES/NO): YES